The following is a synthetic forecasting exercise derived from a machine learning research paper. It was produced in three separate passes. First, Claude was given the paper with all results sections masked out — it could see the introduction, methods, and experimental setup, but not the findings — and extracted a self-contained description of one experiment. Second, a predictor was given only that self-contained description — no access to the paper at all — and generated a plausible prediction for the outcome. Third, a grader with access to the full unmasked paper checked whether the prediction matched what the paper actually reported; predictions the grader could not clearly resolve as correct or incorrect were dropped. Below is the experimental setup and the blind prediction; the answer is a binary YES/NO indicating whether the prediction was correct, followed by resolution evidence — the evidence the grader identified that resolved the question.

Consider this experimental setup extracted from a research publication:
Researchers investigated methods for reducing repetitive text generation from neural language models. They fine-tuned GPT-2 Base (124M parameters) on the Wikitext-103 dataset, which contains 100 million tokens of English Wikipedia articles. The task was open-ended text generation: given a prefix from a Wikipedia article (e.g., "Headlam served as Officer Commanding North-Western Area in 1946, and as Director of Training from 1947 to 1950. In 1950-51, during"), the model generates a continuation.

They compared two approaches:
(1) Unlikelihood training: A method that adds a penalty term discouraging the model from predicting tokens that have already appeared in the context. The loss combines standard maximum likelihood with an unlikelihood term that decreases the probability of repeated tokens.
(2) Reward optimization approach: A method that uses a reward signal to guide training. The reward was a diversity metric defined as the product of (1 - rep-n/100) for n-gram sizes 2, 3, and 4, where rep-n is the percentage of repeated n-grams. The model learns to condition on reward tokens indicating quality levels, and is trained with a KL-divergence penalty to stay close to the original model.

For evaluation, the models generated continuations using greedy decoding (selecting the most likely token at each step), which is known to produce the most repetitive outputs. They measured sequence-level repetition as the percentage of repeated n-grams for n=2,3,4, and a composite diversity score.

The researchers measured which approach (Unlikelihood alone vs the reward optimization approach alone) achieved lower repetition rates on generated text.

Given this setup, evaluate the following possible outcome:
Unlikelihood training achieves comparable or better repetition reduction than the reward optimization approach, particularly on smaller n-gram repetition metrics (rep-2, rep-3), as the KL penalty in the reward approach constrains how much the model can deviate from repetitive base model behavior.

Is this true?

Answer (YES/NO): YES